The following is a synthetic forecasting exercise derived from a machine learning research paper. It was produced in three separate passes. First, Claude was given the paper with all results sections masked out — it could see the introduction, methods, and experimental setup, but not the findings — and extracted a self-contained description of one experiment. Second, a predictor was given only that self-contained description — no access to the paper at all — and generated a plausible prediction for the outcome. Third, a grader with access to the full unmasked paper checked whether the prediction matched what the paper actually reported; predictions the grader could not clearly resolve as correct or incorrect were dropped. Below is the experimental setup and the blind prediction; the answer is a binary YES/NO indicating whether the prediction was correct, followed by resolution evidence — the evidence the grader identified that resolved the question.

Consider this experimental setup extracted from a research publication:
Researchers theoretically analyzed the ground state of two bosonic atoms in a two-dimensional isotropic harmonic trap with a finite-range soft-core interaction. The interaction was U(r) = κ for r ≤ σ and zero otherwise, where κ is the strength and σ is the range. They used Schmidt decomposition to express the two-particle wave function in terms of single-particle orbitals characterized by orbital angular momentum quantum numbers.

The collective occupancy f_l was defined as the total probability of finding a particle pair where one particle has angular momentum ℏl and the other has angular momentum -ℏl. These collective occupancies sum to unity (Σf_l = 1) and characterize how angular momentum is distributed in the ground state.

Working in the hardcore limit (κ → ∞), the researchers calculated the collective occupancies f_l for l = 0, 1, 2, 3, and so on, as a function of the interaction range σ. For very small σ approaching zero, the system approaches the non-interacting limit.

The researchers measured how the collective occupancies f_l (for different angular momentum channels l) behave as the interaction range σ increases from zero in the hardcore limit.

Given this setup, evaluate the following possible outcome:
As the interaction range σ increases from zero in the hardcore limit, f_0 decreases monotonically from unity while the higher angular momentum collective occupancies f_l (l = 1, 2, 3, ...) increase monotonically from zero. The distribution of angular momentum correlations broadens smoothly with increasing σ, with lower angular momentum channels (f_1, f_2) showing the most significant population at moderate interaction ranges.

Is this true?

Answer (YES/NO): NO